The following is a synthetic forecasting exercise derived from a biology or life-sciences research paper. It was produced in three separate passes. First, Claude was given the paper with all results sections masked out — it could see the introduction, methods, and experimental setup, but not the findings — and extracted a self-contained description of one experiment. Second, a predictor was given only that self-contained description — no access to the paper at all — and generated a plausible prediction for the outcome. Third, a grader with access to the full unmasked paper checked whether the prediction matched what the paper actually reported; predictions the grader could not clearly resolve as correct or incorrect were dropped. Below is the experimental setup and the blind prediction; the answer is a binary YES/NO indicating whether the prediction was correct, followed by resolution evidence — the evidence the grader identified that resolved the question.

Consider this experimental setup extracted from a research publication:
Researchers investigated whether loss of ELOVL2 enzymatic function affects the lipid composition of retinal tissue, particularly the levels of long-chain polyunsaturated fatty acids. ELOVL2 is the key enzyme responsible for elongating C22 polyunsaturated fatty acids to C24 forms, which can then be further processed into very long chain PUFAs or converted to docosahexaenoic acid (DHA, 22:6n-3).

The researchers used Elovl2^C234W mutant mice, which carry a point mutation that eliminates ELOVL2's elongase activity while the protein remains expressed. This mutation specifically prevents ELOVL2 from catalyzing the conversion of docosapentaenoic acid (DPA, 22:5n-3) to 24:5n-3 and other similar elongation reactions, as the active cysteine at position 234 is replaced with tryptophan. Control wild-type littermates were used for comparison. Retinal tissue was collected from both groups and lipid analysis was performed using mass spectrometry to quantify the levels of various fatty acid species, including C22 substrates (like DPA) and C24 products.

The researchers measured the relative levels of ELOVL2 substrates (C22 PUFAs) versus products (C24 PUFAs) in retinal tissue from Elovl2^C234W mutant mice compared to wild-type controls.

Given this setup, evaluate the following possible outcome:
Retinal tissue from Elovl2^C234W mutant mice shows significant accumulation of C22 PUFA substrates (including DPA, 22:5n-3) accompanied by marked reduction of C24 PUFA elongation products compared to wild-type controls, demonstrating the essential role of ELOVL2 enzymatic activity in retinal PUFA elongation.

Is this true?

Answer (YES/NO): YES